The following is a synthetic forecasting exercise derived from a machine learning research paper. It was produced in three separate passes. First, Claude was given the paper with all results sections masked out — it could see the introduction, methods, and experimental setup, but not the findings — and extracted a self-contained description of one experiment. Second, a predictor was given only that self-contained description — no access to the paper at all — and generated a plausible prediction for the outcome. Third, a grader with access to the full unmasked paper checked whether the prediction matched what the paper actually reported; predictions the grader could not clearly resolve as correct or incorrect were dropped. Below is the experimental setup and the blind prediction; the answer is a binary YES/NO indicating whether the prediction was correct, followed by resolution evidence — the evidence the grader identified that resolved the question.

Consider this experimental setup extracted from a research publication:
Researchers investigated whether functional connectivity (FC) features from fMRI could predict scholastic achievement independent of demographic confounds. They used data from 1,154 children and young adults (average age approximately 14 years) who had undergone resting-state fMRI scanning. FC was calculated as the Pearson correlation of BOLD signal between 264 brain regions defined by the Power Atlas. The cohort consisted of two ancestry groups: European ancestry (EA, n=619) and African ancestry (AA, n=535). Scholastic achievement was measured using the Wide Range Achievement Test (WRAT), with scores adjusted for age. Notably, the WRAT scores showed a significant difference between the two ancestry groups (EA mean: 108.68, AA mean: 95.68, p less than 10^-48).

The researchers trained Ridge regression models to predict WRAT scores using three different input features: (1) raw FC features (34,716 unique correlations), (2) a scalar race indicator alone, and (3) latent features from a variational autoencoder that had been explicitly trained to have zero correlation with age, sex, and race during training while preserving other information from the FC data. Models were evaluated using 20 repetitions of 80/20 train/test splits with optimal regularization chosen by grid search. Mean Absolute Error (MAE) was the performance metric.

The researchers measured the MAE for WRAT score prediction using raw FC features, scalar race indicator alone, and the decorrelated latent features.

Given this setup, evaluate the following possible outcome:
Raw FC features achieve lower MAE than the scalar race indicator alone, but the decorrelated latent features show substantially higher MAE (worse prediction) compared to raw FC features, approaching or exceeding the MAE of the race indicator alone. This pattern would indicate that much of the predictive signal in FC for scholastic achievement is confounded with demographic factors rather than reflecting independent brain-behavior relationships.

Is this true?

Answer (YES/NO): NO